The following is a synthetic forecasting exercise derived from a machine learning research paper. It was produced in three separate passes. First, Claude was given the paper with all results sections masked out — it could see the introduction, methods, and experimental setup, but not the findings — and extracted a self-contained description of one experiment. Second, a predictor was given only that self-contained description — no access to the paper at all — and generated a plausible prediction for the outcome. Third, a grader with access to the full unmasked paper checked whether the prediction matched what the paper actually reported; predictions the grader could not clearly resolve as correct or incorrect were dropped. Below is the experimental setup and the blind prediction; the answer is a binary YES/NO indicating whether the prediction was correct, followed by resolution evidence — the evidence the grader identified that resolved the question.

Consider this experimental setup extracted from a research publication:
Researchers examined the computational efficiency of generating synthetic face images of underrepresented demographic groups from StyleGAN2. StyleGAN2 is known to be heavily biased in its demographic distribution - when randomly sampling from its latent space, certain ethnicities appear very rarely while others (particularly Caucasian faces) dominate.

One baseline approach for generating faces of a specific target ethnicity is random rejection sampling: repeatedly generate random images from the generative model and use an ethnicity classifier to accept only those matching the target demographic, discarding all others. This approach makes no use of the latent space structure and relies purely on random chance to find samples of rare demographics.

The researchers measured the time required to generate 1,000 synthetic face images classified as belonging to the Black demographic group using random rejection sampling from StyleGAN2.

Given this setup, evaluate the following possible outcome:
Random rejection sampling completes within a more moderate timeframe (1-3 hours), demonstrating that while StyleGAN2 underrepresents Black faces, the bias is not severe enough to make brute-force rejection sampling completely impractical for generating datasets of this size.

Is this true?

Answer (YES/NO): NO